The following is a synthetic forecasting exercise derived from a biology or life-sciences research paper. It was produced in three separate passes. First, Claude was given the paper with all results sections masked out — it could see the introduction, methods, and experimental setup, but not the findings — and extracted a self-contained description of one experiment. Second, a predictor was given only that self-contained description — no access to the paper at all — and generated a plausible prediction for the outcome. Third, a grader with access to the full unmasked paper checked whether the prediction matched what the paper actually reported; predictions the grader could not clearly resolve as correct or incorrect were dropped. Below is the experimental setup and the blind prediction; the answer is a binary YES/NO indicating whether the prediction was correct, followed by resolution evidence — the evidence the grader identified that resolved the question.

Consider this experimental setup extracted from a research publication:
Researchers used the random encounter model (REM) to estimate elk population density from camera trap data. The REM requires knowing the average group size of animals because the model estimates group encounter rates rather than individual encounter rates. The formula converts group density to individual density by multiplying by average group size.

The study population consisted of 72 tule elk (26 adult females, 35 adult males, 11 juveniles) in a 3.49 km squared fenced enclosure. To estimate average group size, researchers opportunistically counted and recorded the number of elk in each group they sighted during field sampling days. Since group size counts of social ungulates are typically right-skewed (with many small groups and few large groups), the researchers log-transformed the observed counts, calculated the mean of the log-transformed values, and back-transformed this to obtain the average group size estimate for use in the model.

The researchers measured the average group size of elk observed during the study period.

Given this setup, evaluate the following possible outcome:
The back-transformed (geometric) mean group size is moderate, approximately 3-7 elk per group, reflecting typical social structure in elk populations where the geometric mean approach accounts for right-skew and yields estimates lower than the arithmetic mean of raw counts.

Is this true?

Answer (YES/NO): YES